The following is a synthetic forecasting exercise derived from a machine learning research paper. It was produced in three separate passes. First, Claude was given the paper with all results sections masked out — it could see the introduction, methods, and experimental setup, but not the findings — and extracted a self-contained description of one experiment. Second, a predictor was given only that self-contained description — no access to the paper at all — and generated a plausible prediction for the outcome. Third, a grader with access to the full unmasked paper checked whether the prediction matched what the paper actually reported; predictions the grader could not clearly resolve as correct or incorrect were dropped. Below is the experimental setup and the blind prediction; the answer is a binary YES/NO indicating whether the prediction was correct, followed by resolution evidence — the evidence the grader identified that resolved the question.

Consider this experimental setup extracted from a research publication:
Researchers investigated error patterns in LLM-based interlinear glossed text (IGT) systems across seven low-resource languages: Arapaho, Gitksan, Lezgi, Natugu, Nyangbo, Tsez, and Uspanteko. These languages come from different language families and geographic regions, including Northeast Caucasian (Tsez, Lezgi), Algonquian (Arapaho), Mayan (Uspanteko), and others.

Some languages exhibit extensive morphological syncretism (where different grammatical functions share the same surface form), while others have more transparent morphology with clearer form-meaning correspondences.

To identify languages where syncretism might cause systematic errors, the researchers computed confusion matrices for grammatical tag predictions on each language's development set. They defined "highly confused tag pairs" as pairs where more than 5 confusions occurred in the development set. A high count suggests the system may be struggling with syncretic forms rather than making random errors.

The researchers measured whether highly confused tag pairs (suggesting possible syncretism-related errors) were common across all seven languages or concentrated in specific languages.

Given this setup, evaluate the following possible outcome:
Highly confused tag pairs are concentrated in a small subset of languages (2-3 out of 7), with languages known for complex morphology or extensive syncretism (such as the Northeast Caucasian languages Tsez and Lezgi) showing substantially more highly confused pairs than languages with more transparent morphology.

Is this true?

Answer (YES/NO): YES